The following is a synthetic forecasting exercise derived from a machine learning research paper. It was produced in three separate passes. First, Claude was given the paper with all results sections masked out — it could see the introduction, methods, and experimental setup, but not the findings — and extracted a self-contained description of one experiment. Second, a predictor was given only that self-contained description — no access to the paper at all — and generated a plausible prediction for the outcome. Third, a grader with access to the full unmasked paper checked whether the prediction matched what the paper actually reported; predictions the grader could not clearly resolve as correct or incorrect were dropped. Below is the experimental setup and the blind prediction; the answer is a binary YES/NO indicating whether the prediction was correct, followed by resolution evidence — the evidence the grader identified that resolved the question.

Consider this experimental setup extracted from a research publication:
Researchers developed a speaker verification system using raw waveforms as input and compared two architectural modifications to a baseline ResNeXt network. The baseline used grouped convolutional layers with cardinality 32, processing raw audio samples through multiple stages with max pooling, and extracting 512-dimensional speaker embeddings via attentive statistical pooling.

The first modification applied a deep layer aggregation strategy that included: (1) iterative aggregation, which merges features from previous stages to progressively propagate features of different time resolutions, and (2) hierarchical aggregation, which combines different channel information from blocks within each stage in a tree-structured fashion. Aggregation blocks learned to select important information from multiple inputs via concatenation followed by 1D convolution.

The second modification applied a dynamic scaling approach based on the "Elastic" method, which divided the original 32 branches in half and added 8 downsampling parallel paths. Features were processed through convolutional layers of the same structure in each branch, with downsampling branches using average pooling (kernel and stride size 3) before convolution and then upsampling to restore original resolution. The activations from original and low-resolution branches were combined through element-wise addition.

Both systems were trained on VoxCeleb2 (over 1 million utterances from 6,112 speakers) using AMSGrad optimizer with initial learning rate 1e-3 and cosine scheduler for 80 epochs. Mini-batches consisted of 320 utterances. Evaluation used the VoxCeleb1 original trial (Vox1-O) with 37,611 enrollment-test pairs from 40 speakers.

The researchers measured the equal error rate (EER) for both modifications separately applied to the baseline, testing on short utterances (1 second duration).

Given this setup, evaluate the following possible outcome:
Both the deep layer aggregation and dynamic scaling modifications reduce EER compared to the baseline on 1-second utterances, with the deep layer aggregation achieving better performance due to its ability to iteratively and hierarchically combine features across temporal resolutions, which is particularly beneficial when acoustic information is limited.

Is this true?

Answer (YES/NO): YES